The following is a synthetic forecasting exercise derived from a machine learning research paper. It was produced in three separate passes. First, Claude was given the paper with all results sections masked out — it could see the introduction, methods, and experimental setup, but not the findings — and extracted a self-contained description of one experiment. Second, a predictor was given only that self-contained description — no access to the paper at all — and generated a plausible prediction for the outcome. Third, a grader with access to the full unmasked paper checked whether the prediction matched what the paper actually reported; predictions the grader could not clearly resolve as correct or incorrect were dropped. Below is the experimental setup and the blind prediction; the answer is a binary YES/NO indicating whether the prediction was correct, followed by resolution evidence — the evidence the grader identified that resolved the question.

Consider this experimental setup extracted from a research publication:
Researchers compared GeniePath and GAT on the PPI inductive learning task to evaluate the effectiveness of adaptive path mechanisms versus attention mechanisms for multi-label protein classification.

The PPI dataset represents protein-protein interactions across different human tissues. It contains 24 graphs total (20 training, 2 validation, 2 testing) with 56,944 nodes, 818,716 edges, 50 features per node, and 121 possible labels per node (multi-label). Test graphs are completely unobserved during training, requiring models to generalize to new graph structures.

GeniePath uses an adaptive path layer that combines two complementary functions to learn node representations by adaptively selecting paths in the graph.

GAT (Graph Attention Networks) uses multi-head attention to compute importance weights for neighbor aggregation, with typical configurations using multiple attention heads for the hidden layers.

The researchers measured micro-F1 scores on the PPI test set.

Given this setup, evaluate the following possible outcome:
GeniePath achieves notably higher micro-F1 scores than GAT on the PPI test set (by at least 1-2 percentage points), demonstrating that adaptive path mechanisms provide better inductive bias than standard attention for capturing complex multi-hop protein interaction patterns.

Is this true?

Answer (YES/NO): NO